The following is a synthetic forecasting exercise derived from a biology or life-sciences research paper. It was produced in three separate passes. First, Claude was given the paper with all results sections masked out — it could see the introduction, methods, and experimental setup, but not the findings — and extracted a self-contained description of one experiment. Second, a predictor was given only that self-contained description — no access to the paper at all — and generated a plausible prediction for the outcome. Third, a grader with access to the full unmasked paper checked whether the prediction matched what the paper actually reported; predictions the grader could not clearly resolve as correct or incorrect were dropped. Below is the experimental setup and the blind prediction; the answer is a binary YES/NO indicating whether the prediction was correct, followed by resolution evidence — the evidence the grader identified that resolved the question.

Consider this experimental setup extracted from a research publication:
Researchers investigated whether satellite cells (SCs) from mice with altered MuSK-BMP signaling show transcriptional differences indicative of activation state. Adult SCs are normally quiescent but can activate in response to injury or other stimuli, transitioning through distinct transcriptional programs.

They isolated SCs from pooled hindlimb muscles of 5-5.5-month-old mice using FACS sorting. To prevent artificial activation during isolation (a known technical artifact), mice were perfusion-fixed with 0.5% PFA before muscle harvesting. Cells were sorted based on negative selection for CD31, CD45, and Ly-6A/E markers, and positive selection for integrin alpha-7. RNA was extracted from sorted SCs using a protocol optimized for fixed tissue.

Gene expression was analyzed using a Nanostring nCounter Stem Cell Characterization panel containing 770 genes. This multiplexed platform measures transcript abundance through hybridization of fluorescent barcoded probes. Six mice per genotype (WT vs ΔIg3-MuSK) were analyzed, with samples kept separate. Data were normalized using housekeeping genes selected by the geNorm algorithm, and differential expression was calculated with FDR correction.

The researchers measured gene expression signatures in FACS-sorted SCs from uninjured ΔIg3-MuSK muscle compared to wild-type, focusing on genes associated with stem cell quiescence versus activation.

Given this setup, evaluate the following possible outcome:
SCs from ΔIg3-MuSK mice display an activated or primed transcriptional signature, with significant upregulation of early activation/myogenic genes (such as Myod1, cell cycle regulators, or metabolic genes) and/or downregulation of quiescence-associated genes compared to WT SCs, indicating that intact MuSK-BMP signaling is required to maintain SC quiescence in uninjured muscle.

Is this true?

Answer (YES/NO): YES